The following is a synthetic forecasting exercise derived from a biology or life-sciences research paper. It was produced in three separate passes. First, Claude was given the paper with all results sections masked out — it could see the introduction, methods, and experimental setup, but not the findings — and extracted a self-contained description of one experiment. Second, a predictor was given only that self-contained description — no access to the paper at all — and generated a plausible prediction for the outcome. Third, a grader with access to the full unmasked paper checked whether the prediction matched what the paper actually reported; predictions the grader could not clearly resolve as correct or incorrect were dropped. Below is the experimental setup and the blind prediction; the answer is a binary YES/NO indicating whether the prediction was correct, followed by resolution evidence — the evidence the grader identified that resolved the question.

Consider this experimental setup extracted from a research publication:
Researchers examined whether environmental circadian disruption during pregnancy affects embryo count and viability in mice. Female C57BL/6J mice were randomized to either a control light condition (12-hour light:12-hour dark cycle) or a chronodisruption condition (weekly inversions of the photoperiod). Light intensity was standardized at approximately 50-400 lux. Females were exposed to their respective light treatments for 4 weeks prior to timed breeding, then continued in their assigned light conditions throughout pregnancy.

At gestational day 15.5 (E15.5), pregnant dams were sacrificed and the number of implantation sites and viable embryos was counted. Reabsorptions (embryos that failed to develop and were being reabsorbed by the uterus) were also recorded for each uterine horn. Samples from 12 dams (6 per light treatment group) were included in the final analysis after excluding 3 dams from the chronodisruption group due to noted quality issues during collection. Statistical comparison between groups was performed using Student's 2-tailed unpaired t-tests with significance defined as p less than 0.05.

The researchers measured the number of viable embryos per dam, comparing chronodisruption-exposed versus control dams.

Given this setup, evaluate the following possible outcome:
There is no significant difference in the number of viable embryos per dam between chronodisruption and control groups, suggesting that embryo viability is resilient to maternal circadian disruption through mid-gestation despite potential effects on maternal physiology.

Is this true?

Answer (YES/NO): YES